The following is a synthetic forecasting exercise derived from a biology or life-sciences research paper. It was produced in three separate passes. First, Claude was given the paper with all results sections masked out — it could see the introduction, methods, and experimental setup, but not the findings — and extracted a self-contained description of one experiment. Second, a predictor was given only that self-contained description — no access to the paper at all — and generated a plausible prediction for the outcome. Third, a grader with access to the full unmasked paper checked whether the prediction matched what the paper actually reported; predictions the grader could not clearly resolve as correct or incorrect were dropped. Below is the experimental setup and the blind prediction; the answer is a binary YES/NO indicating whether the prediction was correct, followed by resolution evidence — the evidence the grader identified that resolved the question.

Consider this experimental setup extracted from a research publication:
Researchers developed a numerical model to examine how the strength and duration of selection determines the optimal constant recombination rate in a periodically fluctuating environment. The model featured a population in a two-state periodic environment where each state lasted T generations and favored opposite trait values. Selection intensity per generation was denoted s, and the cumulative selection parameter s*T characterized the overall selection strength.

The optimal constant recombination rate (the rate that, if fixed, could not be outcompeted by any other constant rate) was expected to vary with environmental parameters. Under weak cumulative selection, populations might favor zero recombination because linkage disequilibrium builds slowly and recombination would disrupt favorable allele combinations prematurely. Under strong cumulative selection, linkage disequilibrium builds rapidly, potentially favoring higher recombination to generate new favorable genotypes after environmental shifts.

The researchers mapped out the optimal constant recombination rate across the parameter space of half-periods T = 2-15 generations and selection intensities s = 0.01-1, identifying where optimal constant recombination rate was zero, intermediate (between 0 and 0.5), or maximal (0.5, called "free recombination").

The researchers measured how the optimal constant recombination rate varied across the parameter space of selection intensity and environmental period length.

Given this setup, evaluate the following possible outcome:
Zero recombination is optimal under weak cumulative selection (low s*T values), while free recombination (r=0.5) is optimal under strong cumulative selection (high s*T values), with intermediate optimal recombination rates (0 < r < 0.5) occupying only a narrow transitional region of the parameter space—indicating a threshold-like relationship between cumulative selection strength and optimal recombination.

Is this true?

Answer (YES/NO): YES